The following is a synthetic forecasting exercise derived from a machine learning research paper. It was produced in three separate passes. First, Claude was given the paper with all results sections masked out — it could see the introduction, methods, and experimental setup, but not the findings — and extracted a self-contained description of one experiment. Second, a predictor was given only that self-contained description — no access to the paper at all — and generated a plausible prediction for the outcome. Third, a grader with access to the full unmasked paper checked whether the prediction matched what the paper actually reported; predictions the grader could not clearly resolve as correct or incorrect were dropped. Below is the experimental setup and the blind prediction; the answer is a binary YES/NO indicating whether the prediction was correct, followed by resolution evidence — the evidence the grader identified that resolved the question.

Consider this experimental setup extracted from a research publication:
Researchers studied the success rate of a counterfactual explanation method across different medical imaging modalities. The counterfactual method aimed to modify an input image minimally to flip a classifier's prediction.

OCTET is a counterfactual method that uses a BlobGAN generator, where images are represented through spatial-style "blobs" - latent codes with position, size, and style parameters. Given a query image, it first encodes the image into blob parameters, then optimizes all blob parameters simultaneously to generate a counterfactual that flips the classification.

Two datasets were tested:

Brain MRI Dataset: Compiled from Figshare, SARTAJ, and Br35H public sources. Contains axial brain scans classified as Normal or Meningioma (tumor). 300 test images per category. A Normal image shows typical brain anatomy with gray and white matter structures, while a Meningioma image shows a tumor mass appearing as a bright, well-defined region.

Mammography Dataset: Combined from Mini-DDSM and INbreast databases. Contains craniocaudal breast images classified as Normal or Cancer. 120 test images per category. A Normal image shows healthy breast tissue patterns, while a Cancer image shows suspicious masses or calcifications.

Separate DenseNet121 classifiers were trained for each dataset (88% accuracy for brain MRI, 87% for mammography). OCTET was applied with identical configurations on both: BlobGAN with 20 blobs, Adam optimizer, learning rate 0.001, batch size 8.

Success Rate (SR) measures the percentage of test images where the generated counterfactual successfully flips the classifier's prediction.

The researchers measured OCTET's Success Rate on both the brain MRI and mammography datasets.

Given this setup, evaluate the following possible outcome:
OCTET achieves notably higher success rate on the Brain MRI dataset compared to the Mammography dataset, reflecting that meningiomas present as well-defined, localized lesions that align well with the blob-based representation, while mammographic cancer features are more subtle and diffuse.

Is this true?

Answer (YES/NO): NO